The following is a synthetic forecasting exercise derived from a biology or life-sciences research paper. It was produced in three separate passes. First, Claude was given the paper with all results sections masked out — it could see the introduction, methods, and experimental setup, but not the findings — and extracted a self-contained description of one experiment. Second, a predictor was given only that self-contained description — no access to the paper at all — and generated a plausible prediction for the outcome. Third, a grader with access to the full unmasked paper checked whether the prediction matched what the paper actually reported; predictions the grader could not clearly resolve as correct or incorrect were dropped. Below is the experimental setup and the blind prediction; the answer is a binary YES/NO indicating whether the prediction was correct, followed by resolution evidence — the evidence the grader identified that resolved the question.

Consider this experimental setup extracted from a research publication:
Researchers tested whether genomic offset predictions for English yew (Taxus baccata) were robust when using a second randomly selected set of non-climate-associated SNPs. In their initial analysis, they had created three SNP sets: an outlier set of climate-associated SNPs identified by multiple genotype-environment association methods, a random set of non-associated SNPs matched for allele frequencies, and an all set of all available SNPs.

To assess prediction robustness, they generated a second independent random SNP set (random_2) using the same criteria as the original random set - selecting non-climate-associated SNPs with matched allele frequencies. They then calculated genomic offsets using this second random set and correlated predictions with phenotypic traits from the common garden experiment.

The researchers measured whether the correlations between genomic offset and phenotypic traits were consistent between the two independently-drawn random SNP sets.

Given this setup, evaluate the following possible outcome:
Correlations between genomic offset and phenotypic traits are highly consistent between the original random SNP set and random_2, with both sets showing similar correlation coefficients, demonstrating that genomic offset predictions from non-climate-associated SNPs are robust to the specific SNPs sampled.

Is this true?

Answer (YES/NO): YES